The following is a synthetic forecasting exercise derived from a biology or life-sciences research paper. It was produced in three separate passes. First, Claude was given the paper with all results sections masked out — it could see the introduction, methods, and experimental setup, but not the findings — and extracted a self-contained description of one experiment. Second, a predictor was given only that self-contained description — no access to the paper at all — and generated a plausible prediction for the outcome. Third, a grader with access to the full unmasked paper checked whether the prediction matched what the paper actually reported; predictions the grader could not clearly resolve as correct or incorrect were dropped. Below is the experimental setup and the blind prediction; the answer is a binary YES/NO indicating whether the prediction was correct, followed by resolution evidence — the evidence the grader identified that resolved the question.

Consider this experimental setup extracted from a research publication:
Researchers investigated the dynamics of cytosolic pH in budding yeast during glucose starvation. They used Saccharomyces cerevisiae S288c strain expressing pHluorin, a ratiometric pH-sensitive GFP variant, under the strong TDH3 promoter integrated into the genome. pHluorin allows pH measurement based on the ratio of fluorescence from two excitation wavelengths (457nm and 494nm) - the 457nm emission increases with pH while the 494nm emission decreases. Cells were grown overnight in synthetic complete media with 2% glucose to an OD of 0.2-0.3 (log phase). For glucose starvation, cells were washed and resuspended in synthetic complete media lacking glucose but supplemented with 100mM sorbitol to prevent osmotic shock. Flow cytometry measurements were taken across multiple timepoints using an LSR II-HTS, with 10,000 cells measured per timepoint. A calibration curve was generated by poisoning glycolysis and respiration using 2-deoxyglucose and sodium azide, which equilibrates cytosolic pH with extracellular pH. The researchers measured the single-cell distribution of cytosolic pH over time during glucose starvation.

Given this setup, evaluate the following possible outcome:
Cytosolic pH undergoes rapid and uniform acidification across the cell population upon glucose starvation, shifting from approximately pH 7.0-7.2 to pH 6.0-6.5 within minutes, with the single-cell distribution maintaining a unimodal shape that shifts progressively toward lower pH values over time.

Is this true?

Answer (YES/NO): NO